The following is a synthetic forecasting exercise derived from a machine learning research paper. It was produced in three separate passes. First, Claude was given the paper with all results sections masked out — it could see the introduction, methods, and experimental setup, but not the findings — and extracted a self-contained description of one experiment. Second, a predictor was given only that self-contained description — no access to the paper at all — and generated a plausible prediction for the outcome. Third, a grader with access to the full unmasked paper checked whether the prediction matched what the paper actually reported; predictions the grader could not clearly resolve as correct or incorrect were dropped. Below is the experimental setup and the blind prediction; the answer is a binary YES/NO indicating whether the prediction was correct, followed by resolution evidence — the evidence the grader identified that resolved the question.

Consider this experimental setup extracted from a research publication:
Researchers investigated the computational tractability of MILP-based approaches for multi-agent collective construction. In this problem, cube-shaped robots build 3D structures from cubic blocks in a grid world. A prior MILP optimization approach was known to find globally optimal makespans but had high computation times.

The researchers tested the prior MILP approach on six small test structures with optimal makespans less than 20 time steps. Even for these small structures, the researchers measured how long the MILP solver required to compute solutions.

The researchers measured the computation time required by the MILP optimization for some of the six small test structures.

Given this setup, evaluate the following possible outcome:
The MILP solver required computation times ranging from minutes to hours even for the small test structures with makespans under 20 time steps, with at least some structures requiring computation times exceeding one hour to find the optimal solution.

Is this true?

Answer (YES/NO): NO